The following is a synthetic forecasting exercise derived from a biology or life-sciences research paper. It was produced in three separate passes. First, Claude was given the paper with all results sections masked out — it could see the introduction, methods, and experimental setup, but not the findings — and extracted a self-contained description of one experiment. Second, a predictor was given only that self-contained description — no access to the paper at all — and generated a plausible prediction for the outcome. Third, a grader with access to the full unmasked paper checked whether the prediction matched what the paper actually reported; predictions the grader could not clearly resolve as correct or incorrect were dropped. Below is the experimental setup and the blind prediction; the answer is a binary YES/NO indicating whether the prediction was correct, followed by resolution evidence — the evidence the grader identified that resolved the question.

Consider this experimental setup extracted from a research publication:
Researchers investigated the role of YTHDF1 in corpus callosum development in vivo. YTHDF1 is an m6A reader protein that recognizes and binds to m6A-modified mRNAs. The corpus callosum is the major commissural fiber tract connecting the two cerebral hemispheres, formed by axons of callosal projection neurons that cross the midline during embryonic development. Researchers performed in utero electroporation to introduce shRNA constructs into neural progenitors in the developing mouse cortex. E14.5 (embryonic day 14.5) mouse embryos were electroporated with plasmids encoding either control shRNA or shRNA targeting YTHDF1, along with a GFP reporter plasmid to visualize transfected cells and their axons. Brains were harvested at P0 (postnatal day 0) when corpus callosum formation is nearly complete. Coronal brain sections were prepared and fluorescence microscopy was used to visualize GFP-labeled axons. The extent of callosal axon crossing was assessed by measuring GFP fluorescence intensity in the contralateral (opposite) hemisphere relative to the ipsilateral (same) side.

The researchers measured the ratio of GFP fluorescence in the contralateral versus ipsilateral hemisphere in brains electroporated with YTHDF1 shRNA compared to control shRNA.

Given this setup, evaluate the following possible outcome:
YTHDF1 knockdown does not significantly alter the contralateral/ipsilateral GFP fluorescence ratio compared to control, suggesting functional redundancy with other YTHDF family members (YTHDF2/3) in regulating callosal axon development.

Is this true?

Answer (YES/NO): NO